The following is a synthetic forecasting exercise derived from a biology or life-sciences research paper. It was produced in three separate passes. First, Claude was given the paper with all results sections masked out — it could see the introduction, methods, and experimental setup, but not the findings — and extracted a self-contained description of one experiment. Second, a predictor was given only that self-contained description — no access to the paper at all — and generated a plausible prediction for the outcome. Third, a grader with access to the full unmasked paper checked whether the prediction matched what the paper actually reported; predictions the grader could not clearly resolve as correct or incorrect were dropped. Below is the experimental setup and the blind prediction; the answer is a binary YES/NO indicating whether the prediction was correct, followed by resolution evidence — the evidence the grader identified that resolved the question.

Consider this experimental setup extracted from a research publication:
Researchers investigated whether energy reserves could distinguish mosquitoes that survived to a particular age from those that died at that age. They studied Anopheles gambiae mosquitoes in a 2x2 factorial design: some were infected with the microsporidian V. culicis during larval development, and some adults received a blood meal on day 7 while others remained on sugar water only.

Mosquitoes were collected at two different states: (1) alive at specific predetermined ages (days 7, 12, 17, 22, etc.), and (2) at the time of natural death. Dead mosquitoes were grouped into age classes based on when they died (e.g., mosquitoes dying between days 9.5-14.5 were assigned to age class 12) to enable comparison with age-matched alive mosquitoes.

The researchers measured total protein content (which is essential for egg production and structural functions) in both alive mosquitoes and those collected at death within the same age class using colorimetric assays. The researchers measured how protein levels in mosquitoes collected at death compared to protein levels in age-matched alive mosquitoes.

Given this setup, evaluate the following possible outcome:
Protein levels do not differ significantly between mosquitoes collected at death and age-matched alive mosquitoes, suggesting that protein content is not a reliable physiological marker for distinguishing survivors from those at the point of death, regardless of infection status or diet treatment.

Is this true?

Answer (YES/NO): NO